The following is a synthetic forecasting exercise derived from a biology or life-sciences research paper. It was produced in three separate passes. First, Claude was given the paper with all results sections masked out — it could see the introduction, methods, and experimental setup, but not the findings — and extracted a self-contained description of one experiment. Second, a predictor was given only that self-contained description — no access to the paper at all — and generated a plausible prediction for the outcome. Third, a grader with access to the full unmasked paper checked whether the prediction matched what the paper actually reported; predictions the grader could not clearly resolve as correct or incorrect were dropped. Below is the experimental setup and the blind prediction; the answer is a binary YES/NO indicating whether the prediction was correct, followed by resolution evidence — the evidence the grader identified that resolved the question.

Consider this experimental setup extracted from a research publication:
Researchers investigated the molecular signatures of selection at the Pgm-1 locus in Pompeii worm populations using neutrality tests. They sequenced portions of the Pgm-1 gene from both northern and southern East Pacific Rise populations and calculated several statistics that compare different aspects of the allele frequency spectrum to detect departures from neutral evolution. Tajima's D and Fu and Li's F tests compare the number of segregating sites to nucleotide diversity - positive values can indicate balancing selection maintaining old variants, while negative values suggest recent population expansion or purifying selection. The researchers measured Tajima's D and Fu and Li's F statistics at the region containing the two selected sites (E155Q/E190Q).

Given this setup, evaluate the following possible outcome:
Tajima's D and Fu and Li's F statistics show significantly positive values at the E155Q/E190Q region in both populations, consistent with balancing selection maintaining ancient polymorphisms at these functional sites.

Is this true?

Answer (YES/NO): NO